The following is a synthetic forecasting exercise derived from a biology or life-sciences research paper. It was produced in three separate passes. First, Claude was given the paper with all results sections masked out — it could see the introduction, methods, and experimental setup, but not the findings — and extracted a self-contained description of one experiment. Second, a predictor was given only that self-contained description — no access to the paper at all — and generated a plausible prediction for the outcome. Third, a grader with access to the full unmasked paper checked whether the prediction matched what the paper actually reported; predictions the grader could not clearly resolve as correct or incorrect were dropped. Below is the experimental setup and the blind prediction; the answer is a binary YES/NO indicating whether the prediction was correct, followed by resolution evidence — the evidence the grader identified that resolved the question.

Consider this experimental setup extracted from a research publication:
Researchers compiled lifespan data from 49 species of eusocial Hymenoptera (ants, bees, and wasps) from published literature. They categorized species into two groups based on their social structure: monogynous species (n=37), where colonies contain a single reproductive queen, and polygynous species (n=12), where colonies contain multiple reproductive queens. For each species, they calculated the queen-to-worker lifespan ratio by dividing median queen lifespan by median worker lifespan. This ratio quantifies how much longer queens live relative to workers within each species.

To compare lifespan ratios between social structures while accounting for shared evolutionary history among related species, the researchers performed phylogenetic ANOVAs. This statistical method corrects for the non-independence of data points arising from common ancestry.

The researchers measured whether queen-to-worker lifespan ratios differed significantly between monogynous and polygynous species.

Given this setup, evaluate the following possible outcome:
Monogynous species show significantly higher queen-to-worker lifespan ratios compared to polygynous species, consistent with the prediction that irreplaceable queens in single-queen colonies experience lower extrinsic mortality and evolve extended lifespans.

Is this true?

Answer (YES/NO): NO